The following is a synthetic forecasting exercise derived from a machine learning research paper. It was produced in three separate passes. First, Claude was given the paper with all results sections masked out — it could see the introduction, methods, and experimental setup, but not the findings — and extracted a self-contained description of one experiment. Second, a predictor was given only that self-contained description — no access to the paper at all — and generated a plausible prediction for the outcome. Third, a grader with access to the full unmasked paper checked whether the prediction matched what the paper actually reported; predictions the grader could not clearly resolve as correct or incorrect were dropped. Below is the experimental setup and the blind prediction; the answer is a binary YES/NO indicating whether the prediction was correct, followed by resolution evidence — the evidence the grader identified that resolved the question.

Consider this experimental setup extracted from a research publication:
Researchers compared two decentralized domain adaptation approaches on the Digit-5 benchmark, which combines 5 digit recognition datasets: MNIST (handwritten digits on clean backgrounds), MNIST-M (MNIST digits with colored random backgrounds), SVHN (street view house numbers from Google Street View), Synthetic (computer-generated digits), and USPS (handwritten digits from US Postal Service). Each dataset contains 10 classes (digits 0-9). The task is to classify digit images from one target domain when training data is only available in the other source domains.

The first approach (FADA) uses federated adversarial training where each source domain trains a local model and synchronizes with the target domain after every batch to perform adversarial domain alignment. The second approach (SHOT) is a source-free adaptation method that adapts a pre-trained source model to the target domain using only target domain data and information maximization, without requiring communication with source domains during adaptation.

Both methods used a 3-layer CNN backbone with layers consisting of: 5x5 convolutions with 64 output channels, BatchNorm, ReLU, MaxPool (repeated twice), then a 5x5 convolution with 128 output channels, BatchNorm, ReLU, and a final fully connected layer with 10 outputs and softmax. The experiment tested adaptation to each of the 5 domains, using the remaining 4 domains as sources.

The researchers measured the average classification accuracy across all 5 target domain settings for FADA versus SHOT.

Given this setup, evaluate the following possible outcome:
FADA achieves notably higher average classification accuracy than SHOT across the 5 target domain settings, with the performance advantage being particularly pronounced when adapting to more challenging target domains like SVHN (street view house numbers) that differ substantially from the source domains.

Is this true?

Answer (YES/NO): NO